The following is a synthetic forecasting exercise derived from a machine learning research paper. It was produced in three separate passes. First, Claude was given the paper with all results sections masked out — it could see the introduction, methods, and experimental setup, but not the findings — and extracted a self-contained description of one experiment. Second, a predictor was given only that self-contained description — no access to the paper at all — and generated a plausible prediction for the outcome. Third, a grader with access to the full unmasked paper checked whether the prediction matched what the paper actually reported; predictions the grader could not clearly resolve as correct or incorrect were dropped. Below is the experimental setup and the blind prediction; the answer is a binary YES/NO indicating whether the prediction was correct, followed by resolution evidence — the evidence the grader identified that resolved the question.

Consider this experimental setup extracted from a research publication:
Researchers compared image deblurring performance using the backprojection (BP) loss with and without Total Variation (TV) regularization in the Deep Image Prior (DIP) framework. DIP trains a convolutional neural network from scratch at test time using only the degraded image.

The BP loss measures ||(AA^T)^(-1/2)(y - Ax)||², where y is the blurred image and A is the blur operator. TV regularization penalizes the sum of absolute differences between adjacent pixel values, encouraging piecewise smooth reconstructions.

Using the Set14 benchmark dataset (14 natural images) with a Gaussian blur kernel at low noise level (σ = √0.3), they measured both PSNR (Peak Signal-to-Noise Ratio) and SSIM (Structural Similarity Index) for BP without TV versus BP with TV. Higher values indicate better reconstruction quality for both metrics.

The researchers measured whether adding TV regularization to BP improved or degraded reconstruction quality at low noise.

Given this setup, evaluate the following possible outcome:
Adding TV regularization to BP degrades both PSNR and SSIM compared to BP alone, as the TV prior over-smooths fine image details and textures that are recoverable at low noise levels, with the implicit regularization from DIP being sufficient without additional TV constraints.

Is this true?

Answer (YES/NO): NO